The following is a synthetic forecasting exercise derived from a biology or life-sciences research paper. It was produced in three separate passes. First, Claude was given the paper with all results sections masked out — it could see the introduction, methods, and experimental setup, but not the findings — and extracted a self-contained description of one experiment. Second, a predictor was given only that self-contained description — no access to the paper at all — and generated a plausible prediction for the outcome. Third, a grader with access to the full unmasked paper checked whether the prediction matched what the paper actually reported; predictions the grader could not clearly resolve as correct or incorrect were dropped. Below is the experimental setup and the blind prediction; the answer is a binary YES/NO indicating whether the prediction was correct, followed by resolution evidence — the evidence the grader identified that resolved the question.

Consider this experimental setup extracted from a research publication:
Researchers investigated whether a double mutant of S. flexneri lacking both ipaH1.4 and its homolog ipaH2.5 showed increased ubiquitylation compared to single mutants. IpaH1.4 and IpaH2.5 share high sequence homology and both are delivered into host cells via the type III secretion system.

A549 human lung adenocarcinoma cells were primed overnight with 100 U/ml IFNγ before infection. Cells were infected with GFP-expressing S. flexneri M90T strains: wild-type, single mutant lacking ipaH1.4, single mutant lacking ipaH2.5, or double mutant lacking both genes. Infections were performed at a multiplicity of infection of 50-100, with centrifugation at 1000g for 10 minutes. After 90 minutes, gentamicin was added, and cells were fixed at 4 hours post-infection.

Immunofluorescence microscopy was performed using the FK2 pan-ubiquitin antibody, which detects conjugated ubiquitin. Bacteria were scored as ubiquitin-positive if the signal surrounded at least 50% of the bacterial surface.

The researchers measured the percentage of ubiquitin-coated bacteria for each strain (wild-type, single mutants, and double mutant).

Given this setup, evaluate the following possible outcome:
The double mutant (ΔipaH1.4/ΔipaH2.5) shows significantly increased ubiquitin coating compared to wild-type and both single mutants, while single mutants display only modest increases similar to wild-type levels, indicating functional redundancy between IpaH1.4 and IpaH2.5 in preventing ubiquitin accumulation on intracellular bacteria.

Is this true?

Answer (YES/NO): NO